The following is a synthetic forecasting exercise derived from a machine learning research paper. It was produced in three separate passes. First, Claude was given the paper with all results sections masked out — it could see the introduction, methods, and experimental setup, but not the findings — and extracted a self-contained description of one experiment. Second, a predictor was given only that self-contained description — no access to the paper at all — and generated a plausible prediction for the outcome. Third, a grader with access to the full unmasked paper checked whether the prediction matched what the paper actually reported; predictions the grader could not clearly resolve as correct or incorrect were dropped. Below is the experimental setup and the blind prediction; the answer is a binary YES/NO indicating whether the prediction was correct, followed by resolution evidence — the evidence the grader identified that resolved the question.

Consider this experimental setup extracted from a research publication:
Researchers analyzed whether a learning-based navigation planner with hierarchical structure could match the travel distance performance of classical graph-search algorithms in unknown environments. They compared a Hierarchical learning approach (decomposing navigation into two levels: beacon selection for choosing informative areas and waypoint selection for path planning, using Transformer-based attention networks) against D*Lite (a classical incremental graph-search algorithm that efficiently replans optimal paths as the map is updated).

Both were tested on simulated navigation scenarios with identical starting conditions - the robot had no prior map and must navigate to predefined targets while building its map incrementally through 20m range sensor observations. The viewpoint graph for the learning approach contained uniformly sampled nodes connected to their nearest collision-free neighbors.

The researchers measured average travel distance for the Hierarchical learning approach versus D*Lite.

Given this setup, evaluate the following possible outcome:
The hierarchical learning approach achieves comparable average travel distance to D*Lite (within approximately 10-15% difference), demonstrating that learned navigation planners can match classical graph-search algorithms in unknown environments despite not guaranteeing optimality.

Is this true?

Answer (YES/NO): YES